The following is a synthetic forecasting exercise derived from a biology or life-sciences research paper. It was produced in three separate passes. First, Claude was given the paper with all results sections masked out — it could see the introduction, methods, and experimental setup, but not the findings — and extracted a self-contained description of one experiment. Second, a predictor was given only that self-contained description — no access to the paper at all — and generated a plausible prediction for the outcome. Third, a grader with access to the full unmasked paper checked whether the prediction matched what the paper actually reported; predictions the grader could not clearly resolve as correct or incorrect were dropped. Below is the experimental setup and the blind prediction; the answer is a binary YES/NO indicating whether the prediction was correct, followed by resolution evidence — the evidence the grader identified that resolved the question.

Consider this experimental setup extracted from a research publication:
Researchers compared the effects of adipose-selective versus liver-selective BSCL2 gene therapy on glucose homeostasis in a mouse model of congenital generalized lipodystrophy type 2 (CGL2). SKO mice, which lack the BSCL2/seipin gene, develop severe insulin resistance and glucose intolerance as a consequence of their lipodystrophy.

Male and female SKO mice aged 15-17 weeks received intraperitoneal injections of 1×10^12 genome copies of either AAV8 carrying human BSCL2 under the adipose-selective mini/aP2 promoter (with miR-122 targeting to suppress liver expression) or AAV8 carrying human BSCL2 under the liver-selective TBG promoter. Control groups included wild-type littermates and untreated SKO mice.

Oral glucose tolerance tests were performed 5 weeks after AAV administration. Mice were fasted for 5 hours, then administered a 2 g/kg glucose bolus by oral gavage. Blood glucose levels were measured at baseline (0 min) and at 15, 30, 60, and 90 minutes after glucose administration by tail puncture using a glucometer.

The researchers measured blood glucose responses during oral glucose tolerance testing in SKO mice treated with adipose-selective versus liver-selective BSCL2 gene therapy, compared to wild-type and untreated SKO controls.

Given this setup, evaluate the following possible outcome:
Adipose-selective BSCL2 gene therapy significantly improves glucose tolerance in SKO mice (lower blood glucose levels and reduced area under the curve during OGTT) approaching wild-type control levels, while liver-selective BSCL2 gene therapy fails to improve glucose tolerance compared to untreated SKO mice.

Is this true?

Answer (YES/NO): NO